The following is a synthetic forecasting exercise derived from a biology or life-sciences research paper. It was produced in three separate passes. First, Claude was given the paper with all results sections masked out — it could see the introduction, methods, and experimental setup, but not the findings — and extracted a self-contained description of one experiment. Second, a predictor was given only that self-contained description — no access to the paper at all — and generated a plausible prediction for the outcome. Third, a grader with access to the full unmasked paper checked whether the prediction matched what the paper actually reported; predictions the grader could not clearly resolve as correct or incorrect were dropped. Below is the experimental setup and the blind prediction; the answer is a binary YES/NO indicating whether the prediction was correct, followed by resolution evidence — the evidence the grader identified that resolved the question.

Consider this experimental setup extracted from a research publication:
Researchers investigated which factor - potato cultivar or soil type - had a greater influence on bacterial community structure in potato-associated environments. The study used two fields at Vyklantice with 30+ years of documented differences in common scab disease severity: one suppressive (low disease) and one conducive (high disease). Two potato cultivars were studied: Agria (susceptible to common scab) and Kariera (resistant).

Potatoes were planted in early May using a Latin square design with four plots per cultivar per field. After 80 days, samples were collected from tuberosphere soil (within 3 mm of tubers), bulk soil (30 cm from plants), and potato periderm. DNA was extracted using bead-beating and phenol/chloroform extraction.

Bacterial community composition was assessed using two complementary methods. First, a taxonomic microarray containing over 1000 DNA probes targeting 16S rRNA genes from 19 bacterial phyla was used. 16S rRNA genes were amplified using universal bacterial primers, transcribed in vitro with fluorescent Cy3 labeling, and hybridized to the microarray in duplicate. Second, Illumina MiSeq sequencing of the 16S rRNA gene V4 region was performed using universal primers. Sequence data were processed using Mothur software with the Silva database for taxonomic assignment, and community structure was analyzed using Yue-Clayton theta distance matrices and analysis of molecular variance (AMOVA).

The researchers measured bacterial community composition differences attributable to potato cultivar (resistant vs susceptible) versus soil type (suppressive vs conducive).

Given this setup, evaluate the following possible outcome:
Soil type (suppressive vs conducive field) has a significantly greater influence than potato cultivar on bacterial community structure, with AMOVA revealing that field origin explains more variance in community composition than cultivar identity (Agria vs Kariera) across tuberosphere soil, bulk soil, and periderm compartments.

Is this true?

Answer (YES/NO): NO